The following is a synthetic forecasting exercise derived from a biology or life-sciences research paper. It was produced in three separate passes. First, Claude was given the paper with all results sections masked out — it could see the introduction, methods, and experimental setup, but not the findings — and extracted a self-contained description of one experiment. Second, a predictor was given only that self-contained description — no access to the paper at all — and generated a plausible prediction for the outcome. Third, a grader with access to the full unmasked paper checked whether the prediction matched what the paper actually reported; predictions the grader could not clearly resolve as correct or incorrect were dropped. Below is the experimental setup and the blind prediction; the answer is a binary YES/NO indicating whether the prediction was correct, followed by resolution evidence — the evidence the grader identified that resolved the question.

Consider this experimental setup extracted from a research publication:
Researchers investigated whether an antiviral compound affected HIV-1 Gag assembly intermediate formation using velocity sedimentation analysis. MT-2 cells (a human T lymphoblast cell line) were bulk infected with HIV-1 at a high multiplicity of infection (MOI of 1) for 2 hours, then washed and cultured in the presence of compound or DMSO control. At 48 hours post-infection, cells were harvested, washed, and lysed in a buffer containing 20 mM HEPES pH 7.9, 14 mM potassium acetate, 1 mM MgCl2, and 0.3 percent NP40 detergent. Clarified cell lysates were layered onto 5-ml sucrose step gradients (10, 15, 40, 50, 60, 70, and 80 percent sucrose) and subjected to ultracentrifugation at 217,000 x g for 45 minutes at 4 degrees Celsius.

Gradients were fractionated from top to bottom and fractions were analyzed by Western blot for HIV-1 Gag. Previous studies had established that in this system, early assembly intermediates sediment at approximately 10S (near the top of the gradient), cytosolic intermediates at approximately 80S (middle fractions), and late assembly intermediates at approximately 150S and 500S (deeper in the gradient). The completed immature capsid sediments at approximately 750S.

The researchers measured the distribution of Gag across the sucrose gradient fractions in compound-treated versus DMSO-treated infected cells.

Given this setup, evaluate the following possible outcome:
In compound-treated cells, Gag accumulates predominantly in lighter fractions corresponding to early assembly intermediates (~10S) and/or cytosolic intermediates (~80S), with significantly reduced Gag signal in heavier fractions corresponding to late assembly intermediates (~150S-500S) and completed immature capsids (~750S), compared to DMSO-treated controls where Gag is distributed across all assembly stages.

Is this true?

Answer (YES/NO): NO